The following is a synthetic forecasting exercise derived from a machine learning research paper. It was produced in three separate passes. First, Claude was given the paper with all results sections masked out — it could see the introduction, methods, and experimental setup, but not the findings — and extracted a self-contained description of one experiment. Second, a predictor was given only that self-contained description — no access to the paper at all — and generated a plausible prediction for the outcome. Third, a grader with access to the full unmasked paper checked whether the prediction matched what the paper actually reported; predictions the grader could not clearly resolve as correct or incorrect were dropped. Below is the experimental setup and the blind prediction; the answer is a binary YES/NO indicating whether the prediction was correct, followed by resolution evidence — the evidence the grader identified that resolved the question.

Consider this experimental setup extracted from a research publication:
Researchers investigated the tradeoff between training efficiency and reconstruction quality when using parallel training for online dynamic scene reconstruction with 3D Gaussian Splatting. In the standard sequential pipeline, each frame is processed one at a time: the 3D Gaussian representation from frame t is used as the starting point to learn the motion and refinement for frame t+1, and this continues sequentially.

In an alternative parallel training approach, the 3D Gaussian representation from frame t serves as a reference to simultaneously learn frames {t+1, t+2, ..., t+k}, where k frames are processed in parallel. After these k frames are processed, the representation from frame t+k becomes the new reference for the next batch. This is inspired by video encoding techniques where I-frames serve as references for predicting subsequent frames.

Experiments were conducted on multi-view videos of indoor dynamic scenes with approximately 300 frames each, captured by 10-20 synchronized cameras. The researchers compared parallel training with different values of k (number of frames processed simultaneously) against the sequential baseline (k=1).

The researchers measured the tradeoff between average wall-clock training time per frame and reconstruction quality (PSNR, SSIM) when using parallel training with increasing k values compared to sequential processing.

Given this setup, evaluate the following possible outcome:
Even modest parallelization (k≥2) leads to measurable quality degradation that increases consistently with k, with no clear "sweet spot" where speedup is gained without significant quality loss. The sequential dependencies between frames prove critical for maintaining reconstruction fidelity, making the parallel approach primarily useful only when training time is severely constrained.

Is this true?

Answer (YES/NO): NO